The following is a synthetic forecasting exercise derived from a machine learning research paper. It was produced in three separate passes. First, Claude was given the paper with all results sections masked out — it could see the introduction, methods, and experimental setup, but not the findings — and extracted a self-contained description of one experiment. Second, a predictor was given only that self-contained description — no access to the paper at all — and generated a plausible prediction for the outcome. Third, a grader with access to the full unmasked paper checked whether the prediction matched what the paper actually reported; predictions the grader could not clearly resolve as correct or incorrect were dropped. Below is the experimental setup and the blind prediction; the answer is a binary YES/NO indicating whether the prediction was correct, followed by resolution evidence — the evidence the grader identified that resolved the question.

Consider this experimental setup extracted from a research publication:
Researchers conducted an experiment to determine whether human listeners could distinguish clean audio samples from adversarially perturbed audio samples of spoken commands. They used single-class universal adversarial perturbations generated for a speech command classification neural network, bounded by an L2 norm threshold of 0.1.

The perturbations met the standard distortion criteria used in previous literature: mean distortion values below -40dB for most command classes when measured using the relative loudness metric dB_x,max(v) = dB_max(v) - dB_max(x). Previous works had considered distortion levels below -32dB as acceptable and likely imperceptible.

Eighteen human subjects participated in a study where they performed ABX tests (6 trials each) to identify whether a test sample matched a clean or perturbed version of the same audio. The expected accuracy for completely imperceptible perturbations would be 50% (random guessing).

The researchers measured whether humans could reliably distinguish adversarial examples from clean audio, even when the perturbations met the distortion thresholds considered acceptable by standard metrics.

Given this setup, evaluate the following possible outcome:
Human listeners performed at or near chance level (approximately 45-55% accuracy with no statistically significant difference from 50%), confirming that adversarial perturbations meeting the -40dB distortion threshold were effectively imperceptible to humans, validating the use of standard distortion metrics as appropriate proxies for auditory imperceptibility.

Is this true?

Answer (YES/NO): NO